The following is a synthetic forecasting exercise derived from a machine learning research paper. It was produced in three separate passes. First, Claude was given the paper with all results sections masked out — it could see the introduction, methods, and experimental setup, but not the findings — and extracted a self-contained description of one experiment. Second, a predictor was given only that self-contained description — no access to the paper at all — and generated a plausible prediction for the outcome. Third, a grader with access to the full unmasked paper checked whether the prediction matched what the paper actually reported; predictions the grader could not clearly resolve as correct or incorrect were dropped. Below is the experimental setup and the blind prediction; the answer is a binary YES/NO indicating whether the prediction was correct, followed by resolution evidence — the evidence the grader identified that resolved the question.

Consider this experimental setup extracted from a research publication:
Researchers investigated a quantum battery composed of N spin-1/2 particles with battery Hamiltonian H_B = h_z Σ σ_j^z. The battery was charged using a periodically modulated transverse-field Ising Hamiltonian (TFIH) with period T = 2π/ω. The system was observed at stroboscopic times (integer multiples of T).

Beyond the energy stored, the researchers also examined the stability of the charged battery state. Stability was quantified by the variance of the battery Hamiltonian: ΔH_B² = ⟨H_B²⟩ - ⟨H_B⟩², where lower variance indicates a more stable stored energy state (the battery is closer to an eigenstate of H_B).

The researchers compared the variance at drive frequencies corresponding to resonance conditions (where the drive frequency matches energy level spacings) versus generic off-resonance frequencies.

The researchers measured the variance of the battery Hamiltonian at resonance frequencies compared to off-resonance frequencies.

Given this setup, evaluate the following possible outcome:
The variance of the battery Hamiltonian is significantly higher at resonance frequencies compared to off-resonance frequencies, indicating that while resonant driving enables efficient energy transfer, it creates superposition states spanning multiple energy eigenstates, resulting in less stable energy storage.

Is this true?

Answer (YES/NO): NO